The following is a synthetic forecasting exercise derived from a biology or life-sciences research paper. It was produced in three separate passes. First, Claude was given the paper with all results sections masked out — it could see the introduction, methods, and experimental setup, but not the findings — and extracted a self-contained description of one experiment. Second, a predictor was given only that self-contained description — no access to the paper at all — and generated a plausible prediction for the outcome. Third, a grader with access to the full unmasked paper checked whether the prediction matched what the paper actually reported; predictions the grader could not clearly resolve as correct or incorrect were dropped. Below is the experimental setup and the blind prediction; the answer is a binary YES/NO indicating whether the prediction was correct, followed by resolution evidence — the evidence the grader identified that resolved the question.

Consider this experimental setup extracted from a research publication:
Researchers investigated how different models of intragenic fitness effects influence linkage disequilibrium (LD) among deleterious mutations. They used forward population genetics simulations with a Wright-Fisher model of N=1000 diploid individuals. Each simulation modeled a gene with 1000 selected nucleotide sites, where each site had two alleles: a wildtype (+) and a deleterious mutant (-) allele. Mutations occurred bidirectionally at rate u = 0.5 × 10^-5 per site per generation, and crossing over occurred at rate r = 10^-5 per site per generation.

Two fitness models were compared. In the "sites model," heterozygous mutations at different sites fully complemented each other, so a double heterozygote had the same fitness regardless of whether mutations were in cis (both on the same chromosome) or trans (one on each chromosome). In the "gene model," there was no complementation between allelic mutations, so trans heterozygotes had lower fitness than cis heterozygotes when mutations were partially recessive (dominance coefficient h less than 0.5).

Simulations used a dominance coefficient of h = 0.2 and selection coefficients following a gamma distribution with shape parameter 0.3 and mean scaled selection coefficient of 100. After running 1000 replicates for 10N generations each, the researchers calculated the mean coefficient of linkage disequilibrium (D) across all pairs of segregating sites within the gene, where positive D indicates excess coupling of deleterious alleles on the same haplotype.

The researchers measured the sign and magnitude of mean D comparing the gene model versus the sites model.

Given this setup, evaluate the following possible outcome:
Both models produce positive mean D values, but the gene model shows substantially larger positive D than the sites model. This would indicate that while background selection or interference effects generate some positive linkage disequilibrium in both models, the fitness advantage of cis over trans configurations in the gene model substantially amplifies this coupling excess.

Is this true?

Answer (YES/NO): NO